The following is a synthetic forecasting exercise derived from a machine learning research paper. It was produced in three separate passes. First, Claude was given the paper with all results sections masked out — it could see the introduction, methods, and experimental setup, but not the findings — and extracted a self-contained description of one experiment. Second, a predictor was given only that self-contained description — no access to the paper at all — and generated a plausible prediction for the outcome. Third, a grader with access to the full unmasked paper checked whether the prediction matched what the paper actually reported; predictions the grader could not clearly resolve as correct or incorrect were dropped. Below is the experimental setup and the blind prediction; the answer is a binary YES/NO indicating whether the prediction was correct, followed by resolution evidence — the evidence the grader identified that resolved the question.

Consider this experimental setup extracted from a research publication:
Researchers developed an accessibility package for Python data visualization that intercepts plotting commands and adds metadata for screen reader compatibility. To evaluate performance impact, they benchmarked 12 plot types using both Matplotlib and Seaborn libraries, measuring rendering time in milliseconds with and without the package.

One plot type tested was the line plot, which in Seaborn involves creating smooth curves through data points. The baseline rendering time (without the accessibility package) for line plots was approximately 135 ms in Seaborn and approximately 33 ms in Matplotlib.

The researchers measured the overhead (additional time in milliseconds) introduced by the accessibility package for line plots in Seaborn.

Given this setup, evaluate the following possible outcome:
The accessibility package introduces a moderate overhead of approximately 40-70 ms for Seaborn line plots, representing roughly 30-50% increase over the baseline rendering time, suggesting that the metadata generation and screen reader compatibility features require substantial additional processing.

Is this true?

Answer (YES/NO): NO